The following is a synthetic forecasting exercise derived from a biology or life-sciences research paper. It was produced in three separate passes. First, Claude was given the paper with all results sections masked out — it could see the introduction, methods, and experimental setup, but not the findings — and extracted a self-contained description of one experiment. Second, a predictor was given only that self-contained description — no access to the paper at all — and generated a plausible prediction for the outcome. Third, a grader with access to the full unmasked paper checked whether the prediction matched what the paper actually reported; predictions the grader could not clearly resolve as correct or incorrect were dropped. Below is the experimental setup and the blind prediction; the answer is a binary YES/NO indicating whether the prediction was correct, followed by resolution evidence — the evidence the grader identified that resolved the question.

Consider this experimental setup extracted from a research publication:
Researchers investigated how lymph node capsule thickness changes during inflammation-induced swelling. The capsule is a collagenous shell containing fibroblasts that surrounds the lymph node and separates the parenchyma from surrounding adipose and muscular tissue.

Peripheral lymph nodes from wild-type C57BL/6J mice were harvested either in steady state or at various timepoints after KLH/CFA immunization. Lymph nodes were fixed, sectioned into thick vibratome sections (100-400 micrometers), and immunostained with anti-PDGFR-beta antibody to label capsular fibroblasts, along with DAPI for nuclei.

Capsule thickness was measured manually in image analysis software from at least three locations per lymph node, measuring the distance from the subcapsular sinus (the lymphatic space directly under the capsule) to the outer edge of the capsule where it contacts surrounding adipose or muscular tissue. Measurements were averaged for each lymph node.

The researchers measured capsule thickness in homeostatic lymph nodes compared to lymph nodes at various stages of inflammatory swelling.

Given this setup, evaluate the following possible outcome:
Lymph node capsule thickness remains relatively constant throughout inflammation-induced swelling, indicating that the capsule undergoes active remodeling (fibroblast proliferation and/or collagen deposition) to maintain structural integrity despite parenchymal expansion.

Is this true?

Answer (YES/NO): NO